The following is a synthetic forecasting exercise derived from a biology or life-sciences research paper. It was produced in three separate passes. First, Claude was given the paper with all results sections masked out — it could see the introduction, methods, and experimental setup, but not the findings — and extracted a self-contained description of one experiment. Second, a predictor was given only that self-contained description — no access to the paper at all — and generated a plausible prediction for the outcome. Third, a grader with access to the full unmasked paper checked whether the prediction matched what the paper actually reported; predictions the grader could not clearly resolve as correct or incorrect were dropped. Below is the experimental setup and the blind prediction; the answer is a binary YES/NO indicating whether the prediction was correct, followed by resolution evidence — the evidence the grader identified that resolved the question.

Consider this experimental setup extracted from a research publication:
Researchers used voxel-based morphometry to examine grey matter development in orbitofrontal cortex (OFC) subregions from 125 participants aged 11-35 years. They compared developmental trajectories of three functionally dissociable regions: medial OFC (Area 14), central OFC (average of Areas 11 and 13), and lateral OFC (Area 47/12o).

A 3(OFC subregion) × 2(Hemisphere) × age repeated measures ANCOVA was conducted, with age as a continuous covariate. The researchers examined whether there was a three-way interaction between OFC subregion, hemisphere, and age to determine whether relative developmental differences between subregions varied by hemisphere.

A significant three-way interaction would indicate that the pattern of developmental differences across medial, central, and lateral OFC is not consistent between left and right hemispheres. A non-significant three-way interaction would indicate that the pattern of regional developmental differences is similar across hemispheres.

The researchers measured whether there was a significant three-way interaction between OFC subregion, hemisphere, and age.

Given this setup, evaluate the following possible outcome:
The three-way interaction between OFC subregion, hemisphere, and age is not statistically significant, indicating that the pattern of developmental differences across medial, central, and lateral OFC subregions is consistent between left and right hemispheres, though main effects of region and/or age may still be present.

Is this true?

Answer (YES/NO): NO